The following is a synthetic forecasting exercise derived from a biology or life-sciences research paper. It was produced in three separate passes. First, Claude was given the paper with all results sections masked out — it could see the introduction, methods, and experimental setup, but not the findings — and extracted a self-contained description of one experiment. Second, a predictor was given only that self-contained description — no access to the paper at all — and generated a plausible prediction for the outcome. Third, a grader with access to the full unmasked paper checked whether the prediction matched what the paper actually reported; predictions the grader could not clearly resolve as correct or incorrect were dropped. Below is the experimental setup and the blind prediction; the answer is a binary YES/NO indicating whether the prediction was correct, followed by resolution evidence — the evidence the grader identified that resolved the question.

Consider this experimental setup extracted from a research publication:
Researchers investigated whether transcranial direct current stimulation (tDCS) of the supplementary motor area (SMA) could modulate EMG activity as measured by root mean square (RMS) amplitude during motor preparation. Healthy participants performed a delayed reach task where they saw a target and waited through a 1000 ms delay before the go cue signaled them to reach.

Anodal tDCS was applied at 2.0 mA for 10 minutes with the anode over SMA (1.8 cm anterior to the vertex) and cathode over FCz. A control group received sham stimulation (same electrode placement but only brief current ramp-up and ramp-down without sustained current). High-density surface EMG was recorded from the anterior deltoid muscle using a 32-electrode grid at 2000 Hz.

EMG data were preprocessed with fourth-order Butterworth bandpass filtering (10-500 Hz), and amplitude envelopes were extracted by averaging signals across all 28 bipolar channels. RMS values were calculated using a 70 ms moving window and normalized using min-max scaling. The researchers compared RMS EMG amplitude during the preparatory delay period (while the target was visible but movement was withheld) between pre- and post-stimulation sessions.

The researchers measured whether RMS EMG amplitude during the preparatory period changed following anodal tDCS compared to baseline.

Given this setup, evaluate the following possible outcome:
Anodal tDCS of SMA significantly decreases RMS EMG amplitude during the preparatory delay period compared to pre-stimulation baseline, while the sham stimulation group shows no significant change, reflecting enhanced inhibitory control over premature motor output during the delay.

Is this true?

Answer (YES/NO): NO